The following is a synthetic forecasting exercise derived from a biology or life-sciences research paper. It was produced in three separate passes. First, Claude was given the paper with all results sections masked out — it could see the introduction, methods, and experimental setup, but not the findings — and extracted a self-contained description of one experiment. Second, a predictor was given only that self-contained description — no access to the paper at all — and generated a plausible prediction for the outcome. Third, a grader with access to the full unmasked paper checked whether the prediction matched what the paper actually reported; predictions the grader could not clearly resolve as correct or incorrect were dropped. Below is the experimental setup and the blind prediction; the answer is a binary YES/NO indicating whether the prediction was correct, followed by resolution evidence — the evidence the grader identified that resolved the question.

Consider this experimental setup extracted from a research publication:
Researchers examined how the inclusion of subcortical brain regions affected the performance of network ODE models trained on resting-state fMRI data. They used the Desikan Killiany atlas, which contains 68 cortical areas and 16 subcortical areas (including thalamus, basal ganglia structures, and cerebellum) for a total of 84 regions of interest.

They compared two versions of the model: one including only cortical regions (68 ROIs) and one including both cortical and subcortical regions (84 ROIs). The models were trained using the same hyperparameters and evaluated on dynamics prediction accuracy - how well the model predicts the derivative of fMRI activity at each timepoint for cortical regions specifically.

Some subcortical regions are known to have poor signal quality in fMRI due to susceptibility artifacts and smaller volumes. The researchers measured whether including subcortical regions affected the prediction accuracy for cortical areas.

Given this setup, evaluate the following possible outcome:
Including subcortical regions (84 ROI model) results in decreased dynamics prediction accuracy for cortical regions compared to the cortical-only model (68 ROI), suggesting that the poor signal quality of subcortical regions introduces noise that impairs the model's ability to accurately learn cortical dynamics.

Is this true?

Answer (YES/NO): NO